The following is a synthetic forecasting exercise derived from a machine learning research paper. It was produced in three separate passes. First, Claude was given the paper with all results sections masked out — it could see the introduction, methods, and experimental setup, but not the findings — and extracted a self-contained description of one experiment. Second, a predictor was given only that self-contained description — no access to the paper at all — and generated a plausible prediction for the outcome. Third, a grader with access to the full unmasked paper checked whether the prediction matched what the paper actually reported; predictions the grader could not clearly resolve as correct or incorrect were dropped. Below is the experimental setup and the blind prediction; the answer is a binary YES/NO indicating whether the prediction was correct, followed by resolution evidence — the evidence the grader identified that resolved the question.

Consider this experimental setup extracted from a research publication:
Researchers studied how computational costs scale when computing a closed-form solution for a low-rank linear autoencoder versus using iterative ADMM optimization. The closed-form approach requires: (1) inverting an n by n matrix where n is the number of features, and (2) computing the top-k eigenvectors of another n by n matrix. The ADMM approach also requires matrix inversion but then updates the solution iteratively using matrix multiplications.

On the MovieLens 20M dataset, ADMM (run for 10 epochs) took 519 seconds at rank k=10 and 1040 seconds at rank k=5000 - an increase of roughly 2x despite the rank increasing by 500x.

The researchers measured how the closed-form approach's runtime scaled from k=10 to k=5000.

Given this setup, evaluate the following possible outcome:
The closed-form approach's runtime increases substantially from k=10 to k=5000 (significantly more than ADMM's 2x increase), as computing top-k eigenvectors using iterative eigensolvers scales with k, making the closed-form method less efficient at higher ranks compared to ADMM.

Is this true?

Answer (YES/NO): YES